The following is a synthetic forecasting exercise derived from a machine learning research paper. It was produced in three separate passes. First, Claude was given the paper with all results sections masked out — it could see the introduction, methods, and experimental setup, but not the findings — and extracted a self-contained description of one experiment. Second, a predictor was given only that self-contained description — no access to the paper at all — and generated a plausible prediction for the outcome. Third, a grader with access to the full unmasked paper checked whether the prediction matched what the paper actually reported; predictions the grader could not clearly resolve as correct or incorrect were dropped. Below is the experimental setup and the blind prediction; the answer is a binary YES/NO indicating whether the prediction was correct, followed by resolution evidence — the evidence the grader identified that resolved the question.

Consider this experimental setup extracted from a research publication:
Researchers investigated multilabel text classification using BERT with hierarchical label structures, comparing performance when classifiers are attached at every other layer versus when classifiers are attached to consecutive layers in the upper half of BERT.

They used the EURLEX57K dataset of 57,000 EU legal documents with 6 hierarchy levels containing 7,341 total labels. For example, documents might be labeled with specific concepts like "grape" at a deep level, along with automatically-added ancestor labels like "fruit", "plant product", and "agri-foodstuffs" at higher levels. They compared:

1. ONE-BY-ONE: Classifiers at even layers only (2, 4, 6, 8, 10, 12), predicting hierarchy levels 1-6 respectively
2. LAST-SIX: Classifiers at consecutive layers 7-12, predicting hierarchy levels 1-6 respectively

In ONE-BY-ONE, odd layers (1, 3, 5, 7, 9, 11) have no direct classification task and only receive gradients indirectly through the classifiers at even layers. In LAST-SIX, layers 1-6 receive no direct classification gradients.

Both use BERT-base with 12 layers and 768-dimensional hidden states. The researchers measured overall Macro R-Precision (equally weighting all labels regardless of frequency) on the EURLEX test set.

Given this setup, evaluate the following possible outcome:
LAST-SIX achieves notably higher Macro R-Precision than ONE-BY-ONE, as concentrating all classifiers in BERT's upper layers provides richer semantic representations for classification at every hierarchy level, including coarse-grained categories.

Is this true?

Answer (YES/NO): YES